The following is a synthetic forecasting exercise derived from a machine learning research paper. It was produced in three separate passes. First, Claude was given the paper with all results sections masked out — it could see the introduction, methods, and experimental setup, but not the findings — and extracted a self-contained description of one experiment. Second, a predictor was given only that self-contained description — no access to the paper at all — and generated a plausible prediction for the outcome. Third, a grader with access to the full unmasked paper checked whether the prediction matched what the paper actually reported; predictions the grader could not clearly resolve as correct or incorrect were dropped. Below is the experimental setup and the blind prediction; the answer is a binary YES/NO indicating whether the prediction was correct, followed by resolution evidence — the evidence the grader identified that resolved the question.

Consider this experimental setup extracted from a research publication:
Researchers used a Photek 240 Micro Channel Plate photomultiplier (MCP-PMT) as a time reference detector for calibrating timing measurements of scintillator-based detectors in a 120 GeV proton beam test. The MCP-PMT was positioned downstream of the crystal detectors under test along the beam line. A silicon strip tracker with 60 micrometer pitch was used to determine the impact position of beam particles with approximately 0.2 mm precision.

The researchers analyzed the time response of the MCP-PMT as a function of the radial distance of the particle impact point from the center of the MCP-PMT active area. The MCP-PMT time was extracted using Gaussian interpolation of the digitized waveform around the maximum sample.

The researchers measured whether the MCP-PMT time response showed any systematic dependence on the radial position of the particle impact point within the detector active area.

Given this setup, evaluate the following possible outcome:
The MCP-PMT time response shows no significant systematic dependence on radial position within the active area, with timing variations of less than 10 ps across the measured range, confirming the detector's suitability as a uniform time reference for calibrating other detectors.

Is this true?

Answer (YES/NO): NO